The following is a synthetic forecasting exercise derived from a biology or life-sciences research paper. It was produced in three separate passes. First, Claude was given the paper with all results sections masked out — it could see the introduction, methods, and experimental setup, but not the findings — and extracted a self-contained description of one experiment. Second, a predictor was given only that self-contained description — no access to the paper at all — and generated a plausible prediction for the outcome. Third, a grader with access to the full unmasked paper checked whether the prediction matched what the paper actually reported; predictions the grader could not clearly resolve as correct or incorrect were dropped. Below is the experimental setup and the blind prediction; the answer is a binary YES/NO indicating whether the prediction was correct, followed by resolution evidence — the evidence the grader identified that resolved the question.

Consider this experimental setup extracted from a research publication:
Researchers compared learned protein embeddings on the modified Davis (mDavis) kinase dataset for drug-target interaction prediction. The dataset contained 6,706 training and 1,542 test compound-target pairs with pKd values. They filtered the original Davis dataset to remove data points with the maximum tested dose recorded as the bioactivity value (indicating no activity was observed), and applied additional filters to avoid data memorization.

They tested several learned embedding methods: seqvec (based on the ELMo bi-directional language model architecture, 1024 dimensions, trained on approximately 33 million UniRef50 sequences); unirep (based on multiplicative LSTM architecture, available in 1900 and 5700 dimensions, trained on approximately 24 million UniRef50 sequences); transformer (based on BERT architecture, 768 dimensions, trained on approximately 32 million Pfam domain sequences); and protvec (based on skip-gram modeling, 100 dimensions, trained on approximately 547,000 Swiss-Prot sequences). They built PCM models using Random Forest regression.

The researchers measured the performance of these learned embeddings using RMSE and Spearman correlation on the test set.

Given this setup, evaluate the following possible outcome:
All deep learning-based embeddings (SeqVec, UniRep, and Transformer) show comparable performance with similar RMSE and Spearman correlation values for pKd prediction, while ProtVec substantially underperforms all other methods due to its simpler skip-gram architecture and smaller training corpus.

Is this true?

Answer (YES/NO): NO